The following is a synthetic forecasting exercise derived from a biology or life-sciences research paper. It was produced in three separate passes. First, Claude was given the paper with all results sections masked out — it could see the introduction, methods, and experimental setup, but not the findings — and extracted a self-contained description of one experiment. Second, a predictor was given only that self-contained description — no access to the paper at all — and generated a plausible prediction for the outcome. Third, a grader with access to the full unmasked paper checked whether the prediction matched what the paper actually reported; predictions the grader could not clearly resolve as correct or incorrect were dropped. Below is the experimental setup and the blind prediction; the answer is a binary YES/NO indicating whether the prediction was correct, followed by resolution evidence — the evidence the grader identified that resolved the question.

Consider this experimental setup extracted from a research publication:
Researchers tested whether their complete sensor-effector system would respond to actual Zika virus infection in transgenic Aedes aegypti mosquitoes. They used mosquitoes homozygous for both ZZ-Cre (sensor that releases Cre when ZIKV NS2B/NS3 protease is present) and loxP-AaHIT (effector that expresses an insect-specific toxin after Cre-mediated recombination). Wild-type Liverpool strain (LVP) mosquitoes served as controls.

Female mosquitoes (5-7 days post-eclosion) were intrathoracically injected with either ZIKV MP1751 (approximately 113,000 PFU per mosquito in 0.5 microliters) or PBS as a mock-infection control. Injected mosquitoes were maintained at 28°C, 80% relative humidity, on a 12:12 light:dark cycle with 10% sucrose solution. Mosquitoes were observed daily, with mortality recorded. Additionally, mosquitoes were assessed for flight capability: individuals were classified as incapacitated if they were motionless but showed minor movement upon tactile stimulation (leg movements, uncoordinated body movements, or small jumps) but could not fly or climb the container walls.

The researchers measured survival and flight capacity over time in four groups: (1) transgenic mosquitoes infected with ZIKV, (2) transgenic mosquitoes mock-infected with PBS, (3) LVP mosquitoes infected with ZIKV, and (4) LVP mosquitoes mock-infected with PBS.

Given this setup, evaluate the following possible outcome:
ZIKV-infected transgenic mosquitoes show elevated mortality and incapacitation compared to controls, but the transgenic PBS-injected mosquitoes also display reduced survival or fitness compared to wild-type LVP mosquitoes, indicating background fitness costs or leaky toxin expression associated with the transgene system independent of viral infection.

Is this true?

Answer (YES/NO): NO